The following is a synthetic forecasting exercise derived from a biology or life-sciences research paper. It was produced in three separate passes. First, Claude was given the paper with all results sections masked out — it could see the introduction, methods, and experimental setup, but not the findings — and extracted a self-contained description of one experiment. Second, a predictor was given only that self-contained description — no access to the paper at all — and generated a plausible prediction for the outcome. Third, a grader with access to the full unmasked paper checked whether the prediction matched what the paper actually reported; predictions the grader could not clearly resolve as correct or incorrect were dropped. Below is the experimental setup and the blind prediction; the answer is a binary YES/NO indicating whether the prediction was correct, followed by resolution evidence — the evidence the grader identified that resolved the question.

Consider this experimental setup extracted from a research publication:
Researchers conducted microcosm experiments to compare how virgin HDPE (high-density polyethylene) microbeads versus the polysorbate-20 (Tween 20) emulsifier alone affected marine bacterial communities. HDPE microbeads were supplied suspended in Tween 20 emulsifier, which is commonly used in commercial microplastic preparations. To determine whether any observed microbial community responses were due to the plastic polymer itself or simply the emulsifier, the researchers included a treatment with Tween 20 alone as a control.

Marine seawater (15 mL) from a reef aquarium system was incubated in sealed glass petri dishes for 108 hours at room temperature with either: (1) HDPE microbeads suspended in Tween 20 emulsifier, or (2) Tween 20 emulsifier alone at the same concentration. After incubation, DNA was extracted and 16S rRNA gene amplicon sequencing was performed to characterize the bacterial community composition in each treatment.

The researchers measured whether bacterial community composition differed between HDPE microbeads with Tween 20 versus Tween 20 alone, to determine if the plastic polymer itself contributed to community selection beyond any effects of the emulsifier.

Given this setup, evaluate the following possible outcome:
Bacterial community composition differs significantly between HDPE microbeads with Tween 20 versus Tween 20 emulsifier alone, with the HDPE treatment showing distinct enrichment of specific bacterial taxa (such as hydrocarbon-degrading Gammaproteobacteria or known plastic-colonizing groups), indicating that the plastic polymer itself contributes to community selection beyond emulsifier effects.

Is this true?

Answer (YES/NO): YES